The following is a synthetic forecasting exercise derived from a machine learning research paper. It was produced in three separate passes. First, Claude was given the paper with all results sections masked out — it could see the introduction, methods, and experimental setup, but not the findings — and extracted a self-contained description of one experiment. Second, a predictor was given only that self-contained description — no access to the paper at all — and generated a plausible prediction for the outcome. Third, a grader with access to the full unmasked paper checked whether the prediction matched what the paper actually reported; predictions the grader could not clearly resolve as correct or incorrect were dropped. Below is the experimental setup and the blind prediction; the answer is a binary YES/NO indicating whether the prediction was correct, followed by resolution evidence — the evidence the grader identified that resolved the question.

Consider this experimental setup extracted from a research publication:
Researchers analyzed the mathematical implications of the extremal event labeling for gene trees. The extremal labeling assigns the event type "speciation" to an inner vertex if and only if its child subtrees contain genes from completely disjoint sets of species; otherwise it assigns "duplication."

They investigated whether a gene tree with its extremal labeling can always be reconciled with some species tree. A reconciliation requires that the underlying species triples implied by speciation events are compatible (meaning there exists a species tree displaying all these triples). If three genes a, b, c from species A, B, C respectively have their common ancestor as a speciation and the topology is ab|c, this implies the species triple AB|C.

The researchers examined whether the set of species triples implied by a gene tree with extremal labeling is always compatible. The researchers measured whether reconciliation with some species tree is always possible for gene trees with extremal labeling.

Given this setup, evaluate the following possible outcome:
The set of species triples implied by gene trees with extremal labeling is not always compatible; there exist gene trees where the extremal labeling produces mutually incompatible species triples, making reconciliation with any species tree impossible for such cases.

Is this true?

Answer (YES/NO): YES